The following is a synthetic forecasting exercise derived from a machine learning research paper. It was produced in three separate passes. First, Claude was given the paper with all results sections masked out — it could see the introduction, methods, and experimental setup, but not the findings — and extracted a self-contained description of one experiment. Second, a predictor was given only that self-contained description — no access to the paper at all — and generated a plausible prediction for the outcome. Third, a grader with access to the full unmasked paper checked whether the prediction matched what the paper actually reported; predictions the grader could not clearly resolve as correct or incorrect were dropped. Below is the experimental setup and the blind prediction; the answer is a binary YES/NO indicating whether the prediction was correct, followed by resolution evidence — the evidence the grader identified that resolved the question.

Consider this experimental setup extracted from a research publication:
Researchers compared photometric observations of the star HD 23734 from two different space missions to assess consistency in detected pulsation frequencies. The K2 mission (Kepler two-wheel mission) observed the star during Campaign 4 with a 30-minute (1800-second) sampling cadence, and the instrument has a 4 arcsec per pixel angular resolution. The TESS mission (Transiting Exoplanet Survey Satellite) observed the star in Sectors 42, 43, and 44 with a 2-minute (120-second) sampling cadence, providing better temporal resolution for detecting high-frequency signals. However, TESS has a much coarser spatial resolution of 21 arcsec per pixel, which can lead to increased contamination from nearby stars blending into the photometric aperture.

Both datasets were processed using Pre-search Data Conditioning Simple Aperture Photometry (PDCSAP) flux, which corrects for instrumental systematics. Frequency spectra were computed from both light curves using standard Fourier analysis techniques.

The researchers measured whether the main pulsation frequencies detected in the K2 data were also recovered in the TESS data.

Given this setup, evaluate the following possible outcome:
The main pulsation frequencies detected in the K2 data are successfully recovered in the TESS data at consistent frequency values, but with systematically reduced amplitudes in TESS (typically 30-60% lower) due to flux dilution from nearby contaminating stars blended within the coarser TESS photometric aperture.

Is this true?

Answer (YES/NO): NO